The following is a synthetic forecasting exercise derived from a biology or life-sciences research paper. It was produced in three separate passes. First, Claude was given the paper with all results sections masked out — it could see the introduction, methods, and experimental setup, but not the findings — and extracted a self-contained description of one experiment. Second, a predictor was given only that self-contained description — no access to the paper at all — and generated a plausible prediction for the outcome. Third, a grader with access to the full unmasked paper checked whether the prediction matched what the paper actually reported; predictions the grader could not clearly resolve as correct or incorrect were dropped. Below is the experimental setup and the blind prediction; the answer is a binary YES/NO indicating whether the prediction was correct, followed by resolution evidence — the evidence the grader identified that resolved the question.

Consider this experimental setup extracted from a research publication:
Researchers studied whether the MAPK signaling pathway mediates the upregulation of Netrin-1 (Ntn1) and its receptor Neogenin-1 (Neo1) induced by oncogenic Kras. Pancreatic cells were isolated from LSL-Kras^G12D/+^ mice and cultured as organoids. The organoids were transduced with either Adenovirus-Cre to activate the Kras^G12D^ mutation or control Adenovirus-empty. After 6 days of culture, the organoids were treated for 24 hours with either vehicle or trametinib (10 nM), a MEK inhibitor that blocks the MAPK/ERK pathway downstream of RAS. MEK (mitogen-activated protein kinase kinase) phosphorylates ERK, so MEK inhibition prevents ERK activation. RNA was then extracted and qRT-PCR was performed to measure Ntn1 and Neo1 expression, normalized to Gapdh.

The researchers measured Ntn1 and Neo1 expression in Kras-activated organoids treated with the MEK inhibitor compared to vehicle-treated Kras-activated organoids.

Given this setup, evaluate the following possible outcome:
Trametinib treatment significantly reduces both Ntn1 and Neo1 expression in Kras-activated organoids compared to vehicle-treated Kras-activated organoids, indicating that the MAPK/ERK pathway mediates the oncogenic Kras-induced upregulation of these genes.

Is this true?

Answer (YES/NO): YES